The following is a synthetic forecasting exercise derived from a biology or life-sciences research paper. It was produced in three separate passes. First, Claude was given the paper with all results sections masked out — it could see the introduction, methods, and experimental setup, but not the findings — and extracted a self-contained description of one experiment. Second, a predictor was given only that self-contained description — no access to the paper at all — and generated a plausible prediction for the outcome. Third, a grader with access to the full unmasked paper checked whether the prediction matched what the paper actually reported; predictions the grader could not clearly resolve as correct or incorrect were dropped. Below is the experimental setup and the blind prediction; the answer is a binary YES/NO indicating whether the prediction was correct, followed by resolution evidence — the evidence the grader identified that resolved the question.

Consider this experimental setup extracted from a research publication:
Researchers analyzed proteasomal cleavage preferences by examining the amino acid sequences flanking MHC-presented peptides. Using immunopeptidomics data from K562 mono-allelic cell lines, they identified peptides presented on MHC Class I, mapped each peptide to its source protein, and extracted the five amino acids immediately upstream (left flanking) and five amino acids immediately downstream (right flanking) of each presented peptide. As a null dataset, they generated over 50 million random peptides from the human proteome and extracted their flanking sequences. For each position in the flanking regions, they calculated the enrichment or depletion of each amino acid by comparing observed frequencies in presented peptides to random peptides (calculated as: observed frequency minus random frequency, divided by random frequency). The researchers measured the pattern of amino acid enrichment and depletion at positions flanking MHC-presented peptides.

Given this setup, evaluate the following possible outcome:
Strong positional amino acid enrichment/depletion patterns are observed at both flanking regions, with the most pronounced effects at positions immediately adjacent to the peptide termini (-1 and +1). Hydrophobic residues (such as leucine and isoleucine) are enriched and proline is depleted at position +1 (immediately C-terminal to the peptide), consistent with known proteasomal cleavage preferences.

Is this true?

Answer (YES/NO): NO